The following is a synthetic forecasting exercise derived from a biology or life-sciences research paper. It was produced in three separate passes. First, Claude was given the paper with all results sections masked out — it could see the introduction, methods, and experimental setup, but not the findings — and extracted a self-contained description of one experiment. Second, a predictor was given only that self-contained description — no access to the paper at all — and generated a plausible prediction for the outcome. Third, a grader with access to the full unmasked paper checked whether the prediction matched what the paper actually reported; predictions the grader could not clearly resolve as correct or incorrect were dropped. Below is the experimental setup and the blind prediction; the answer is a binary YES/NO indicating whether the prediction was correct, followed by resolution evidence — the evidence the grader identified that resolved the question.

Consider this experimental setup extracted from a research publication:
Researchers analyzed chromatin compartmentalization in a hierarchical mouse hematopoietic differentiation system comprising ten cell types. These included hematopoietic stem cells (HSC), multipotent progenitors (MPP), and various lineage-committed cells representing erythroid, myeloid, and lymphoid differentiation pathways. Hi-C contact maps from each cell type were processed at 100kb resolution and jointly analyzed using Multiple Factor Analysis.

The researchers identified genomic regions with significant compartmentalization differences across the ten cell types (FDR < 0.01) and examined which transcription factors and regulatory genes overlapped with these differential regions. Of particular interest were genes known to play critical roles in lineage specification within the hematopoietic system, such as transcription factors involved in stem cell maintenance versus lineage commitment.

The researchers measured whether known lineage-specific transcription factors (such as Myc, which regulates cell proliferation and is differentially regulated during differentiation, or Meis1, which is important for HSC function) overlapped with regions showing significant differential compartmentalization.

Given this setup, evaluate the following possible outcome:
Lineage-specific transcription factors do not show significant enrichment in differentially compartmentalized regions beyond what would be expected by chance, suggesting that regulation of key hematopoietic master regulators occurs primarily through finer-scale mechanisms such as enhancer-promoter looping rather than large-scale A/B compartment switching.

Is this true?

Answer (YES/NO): NO